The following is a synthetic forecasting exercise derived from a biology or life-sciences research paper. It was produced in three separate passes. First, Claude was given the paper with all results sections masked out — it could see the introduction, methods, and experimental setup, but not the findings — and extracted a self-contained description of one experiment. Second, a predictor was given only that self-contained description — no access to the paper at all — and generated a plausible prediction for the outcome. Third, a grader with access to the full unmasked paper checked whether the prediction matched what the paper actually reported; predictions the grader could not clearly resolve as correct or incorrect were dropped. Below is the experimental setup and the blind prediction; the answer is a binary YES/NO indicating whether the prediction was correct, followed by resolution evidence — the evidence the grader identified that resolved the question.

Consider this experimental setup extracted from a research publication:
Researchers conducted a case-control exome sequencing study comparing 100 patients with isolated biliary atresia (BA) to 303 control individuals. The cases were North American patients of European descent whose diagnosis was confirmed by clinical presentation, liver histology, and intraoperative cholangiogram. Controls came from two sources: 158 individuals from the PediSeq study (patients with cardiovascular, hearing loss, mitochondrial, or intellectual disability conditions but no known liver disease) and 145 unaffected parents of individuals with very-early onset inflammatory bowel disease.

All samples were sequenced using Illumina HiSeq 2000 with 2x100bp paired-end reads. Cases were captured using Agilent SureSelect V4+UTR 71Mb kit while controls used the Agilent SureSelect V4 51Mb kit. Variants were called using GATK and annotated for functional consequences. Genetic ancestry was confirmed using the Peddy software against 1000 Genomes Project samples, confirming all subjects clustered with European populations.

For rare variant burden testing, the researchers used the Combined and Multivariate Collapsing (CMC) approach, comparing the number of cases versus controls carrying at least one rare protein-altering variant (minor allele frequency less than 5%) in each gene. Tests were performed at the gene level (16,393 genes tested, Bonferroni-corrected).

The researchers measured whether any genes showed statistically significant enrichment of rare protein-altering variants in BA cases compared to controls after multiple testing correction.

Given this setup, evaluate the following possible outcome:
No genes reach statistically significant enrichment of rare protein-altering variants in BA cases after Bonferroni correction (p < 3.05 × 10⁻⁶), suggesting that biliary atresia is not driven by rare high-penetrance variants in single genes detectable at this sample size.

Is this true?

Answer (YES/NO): YES